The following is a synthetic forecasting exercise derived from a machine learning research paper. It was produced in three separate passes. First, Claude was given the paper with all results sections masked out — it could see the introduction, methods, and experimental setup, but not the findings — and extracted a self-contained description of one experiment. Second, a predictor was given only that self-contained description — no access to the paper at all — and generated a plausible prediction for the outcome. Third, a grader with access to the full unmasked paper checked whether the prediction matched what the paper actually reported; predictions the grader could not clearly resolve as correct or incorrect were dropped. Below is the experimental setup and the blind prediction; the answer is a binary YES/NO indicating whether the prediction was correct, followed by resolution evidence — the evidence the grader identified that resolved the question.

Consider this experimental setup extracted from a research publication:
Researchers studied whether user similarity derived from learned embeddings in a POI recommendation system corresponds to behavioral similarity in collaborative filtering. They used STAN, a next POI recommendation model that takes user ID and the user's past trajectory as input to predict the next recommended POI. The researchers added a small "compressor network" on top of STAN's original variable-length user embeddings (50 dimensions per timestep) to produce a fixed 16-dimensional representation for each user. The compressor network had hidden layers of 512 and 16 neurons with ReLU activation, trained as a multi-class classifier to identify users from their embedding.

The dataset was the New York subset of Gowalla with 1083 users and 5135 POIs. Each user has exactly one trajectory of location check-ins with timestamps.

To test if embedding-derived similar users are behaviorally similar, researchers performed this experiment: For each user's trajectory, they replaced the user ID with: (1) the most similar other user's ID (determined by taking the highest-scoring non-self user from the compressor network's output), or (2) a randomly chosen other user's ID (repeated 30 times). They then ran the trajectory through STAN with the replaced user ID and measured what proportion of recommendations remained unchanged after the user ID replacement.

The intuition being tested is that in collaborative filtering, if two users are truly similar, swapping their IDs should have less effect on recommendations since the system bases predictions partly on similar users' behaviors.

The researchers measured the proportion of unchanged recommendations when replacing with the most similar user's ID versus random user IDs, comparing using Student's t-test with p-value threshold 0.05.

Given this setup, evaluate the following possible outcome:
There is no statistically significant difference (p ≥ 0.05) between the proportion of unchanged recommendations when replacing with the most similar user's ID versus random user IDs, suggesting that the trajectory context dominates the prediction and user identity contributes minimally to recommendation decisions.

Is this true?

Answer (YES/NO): NO